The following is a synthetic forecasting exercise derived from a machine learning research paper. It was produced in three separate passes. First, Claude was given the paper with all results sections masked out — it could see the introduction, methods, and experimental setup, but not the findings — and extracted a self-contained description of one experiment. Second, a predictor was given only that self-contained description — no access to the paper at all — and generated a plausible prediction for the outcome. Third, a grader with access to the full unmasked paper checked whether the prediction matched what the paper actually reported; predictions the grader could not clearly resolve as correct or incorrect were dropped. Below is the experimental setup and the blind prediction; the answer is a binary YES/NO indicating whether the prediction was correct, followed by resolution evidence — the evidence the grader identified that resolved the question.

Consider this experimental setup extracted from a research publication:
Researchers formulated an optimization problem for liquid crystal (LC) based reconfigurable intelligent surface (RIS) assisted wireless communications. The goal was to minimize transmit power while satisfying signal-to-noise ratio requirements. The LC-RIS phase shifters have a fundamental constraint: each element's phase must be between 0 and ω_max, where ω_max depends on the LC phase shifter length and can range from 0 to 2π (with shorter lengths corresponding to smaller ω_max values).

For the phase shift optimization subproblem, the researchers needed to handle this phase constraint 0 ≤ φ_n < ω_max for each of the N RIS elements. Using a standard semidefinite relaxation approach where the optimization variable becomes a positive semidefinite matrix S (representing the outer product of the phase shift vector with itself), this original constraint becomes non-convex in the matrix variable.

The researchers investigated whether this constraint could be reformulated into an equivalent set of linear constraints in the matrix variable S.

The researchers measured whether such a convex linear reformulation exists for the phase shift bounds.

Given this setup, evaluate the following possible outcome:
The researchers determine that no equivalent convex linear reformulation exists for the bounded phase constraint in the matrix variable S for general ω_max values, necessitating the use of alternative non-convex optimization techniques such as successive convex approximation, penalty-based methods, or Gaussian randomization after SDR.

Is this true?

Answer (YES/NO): NO